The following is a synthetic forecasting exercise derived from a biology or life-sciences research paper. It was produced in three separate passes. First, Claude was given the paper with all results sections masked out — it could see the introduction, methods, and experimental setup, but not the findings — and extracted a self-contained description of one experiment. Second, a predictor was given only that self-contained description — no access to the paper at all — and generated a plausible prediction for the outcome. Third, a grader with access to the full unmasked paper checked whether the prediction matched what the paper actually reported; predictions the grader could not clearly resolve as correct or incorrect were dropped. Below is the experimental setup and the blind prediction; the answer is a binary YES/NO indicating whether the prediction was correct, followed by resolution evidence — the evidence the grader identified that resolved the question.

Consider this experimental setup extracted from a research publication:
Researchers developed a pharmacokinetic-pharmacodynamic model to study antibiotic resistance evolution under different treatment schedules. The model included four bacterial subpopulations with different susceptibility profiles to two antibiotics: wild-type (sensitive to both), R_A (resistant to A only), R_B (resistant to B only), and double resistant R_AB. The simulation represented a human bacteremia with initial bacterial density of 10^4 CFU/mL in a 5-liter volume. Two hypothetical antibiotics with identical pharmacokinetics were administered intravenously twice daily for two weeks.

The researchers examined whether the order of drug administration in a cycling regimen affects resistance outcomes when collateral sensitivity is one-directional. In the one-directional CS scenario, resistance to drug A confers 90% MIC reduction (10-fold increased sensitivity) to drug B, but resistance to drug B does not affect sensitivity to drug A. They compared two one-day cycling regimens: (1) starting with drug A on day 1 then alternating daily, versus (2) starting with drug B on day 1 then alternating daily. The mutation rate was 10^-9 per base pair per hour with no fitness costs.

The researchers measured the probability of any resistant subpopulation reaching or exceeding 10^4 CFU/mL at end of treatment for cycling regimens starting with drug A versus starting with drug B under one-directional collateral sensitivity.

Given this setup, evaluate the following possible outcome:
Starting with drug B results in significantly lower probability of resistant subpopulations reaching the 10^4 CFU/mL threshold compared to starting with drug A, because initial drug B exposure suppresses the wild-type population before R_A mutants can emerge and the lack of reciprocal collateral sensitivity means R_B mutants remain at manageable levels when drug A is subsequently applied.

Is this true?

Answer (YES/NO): NO